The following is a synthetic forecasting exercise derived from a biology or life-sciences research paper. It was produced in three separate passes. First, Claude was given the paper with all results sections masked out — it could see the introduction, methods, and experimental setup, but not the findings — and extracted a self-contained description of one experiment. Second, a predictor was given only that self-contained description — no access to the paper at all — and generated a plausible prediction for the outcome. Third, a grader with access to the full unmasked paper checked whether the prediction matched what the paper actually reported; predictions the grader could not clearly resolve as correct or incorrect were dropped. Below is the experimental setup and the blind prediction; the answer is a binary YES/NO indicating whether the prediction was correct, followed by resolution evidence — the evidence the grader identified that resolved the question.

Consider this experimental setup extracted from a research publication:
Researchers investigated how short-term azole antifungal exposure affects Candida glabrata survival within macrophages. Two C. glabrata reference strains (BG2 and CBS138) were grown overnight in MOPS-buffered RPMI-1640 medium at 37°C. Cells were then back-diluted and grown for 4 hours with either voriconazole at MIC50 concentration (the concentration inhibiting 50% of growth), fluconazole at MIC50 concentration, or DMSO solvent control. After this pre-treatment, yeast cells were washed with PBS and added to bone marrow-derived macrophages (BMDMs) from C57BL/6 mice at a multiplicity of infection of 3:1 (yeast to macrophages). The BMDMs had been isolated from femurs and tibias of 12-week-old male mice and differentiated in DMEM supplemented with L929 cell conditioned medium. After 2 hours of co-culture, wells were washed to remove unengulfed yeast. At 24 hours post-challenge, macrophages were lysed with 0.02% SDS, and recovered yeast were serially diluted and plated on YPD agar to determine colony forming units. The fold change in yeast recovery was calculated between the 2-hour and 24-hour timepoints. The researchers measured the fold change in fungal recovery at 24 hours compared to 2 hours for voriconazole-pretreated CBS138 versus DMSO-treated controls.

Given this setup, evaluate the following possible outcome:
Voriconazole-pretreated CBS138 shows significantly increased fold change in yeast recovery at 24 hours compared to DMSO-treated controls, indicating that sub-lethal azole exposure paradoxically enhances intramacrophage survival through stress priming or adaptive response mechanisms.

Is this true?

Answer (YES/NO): NO